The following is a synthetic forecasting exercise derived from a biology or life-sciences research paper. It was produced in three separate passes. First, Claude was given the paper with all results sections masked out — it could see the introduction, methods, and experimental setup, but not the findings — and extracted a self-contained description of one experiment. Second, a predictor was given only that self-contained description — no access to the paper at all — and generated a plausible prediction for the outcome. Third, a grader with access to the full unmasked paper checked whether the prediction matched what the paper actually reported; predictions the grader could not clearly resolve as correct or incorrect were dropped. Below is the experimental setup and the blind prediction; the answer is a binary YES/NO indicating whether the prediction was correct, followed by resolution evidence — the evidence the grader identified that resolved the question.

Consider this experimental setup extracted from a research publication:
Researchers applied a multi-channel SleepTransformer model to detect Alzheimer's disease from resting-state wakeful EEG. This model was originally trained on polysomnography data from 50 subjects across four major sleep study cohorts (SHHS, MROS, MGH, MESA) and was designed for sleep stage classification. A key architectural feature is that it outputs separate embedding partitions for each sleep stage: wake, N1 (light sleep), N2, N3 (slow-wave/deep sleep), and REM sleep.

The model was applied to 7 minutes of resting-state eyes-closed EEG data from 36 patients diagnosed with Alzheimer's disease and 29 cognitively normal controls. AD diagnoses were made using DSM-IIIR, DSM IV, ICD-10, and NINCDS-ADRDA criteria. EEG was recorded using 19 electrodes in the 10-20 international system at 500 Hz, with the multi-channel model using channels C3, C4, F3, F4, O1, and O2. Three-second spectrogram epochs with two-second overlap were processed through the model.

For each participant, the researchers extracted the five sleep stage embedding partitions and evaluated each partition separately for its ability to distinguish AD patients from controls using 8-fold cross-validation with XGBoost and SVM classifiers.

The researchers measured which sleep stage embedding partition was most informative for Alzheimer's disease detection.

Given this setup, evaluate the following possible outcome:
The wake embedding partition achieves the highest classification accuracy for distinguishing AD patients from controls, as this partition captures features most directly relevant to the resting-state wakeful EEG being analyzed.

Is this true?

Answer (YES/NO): NO